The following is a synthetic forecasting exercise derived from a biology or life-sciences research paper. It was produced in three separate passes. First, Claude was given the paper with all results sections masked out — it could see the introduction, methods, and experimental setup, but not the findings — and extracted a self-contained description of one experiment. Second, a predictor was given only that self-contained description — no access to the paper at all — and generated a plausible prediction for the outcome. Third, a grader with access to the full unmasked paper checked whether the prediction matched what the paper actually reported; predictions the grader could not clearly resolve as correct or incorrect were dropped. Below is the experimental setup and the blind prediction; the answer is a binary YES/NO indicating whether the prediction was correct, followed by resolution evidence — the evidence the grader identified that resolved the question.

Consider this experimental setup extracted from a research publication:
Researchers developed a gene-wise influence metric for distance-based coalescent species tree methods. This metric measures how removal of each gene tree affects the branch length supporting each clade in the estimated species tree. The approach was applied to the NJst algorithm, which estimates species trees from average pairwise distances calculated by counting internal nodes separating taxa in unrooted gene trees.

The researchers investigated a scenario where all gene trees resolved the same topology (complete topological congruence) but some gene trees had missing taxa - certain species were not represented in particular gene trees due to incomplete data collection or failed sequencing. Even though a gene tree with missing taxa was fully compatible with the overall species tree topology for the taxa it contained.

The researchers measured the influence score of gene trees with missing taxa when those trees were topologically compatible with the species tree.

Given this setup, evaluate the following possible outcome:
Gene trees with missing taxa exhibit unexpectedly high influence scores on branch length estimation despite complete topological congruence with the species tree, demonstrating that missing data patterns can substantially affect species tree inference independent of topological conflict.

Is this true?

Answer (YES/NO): NO